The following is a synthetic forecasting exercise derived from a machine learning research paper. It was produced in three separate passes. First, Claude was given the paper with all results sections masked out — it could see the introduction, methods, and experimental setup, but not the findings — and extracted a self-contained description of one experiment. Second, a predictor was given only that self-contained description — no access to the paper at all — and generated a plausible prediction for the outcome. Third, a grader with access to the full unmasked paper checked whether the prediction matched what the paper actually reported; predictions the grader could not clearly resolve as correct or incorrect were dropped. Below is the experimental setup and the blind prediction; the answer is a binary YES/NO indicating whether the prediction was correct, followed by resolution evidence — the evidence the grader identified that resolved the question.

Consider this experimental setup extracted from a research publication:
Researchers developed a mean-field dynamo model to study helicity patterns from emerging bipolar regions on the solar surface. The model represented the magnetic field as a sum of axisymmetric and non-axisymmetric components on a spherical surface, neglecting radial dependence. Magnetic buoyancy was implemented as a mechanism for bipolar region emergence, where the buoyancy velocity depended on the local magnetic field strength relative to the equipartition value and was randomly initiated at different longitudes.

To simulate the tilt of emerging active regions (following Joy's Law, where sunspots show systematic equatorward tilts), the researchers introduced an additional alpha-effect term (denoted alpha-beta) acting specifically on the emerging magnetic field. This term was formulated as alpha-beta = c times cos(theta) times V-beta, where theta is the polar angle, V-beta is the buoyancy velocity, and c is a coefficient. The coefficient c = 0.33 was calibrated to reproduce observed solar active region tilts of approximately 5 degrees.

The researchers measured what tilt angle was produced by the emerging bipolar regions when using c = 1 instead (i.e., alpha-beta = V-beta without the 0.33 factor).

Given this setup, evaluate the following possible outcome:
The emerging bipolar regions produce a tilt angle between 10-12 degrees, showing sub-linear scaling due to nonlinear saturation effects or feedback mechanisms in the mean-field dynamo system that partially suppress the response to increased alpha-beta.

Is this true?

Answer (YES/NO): NO